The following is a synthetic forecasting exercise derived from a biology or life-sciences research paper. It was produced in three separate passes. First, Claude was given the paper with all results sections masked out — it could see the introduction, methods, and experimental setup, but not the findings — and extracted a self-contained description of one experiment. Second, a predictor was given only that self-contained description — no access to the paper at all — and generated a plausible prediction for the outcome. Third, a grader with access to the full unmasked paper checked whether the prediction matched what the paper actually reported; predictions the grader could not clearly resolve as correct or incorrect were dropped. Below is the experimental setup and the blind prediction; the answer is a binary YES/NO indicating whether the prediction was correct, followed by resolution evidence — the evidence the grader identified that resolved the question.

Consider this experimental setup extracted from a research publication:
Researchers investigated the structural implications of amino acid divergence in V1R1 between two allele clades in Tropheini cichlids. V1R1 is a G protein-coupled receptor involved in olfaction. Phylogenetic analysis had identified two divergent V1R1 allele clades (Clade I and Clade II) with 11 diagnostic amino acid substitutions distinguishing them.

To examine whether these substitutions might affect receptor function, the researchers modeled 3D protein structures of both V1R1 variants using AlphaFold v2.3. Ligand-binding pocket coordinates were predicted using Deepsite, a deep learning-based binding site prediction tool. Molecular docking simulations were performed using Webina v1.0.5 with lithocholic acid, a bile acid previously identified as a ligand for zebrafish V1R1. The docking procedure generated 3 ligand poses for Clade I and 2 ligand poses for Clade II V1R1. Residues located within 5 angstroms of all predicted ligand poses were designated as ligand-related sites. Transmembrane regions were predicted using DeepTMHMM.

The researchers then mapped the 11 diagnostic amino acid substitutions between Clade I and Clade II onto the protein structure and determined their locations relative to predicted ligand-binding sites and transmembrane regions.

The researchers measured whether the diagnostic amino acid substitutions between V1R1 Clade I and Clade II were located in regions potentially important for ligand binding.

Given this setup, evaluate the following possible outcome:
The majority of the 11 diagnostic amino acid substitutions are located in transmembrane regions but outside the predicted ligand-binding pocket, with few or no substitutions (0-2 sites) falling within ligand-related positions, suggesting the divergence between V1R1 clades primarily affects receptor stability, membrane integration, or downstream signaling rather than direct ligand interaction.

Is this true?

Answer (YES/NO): NO